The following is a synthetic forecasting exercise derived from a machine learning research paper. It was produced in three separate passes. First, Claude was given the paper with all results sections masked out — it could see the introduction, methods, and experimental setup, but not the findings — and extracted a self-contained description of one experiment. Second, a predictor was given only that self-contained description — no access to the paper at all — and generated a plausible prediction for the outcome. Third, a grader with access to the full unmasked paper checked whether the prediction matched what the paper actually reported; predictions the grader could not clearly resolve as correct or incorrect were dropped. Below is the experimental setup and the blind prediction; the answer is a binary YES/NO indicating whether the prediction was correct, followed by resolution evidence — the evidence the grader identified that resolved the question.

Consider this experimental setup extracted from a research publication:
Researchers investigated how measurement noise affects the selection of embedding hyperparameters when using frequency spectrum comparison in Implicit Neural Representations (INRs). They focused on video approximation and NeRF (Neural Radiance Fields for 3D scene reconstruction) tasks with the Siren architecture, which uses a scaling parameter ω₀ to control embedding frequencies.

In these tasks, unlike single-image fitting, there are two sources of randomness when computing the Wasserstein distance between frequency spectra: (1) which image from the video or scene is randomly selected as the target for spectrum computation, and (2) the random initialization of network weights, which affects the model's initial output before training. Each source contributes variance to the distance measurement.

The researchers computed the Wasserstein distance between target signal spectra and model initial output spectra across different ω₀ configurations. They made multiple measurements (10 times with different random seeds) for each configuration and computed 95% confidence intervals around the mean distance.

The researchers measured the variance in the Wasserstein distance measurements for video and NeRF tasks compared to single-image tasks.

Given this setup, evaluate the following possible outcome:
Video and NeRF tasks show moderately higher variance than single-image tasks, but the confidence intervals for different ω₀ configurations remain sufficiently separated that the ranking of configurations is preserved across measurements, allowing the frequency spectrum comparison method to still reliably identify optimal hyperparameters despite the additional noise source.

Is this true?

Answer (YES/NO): YES